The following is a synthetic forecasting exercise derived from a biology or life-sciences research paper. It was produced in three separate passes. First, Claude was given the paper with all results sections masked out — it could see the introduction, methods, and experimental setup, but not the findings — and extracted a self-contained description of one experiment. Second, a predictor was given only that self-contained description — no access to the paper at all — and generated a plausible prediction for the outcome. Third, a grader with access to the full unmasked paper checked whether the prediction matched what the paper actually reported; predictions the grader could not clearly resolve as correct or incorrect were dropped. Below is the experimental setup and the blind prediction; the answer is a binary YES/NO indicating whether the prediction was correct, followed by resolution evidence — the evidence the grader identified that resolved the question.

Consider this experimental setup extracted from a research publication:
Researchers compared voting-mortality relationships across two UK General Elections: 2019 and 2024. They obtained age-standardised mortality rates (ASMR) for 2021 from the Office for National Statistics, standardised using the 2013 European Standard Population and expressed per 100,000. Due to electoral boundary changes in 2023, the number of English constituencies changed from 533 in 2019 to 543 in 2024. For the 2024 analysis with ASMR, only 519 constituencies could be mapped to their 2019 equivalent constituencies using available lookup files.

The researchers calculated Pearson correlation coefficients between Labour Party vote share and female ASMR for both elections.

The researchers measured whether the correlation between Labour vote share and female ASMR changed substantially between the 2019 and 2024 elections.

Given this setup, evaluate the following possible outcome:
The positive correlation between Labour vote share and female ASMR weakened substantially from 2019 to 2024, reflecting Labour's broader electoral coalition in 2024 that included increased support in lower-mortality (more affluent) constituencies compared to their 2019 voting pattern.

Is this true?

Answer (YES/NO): YES